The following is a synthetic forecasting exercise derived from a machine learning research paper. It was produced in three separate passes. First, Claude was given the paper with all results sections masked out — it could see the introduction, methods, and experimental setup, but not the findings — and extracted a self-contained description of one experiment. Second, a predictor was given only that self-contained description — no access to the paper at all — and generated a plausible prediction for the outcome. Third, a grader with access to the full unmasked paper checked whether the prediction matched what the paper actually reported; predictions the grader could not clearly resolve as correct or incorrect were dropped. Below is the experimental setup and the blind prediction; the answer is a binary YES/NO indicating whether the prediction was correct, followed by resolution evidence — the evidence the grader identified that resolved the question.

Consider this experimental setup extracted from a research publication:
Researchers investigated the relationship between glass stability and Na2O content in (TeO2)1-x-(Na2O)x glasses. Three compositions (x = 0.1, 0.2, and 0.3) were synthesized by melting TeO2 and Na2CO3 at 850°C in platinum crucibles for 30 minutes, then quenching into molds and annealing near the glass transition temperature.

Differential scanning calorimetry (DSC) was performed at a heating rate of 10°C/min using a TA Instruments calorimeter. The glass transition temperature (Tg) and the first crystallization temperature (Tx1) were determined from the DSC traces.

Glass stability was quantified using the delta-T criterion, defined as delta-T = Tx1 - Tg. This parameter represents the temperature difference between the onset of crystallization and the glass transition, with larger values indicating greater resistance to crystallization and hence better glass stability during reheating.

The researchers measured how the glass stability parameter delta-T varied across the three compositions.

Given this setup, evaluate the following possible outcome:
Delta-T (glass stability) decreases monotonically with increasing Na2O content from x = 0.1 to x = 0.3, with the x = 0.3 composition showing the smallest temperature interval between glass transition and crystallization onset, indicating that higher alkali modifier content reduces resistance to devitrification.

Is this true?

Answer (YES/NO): NO